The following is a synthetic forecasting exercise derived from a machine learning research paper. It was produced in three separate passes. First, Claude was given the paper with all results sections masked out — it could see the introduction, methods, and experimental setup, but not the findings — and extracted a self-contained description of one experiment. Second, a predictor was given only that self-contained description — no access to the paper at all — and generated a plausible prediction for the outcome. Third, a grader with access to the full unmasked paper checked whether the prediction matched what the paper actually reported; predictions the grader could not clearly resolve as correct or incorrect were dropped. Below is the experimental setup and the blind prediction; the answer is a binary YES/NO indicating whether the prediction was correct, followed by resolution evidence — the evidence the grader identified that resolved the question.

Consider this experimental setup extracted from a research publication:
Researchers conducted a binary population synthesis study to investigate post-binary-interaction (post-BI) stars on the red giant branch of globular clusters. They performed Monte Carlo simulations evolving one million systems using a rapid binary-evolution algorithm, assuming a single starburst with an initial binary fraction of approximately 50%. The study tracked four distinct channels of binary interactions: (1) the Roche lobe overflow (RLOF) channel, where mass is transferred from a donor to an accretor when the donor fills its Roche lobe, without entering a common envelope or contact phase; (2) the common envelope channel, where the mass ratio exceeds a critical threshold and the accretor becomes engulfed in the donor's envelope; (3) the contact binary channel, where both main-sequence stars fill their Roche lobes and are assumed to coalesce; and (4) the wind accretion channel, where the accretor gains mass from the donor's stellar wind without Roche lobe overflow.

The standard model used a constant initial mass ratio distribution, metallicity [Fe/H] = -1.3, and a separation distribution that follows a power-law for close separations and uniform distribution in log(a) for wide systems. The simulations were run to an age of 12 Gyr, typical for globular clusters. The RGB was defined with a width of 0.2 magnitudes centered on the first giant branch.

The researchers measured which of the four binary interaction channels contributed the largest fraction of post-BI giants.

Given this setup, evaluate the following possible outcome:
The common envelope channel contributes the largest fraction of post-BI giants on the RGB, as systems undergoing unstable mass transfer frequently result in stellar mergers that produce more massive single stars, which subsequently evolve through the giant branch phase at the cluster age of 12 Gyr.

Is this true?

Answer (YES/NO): NO